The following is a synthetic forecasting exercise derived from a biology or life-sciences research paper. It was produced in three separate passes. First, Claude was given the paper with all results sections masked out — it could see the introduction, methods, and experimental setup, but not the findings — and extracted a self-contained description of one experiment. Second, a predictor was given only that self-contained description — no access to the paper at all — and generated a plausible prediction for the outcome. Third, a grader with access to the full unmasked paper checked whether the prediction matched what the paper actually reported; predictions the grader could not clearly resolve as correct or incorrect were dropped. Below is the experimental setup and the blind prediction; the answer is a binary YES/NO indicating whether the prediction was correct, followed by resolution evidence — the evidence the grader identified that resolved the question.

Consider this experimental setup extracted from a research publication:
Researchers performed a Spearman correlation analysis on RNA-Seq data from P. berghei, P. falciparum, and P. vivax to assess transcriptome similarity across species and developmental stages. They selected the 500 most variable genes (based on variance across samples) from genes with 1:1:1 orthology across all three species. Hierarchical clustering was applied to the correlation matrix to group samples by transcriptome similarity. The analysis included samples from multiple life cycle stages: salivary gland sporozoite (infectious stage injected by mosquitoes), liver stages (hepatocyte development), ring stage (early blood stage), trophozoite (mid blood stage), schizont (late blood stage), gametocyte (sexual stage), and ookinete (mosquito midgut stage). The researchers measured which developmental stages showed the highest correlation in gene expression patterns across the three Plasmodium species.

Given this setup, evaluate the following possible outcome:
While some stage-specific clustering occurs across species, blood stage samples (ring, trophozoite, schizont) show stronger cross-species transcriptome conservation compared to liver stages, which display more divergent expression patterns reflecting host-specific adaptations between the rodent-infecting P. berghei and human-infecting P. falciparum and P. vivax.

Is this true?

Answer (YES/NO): NO